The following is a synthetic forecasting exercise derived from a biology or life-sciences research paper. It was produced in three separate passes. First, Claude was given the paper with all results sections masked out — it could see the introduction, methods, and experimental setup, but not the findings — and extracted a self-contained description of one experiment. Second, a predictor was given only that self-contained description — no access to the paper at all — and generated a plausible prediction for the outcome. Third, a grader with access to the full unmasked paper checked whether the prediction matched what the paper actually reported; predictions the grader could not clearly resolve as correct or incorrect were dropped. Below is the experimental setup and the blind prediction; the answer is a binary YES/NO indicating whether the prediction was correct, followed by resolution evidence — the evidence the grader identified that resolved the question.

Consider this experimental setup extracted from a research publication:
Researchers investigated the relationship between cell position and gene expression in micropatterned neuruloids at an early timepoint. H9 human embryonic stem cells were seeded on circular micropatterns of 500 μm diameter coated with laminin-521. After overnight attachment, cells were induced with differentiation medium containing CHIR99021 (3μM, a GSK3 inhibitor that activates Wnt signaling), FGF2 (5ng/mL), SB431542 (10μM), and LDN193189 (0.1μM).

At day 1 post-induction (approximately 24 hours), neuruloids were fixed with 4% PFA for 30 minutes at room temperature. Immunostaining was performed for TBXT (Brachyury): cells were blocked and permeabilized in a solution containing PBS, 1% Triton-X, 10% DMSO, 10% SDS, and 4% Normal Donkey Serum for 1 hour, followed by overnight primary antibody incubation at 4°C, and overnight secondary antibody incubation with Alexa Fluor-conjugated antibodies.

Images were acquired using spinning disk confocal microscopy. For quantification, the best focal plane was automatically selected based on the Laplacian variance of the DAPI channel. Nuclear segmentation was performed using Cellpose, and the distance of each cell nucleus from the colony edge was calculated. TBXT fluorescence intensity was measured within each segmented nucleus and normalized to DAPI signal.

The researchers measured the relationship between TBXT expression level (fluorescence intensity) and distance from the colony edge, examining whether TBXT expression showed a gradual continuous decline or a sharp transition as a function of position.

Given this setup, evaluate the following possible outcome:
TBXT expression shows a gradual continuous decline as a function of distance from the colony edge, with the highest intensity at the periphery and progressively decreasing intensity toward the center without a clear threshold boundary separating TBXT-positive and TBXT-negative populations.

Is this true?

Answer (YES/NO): YES